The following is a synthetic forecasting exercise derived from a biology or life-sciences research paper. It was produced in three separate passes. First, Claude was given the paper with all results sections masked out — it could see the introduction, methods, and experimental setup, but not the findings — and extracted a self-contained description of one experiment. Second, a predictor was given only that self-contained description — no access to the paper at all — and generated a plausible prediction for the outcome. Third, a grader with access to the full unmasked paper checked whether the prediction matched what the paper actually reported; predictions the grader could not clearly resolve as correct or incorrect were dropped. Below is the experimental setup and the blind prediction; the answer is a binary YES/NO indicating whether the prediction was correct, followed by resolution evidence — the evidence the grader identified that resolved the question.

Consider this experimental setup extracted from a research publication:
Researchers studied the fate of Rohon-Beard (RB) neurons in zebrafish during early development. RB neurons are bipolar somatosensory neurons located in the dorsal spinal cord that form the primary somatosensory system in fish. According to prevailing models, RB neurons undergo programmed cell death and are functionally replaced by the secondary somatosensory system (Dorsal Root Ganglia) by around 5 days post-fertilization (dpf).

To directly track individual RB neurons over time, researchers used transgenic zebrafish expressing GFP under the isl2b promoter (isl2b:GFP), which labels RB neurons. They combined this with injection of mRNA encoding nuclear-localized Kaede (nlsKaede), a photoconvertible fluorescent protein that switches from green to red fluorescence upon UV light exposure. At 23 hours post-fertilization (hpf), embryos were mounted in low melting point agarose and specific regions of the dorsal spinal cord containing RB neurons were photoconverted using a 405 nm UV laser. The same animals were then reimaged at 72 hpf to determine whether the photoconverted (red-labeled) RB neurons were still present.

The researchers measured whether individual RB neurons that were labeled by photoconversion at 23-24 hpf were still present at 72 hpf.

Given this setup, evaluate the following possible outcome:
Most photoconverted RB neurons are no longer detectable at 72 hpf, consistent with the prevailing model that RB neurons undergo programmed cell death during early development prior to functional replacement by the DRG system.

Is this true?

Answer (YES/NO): NO